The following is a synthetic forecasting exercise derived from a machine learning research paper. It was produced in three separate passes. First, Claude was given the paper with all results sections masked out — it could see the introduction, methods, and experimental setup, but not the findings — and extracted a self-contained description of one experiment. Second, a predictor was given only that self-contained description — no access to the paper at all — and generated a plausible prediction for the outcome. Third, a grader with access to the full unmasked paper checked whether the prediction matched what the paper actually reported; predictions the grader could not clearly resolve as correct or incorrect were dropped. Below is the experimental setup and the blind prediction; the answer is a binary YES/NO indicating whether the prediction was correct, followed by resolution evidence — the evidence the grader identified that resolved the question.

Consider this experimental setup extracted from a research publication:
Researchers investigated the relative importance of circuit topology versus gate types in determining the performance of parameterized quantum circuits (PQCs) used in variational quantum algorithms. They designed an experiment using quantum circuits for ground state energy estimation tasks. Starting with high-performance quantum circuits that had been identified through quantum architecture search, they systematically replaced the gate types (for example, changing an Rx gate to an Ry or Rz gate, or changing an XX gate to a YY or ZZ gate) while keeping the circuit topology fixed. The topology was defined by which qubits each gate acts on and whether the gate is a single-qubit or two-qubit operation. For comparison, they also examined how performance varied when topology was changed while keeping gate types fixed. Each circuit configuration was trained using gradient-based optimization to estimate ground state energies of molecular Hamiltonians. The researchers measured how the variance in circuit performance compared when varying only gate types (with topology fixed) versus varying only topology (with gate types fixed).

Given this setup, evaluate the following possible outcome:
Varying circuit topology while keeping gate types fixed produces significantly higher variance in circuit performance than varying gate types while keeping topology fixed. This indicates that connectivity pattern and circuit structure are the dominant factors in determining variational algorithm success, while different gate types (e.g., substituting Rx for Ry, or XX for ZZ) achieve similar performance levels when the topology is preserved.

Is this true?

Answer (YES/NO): YES